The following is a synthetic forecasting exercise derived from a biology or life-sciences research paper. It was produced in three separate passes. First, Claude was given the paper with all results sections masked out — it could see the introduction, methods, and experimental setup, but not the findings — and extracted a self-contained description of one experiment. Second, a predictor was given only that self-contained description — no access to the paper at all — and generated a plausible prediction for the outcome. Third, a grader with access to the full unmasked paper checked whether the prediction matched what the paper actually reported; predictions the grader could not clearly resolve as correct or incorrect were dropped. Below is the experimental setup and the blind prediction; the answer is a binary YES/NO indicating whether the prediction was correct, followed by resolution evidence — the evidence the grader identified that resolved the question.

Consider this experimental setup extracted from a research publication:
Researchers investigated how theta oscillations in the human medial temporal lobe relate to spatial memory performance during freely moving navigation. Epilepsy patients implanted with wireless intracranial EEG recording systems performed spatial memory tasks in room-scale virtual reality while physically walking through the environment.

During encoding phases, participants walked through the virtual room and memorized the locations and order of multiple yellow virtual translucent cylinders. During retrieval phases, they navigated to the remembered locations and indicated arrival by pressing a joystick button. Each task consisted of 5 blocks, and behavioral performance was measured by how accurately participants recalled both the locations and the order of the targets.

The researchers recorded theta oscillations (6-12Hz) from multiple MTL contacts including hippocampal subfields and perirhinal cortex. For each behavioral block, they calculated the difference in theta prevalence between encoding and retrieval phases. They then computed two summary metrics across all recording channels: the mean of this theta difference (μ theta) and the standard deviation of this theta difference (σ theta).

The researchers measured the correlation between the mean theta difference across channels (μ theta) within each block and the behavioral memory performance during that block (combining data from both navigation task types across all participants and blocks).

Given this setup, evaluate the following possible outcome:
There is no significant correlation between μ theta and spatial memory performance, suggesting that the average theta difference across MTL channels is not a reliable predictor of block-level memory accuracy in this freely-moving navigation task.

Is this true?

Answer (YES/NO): NO